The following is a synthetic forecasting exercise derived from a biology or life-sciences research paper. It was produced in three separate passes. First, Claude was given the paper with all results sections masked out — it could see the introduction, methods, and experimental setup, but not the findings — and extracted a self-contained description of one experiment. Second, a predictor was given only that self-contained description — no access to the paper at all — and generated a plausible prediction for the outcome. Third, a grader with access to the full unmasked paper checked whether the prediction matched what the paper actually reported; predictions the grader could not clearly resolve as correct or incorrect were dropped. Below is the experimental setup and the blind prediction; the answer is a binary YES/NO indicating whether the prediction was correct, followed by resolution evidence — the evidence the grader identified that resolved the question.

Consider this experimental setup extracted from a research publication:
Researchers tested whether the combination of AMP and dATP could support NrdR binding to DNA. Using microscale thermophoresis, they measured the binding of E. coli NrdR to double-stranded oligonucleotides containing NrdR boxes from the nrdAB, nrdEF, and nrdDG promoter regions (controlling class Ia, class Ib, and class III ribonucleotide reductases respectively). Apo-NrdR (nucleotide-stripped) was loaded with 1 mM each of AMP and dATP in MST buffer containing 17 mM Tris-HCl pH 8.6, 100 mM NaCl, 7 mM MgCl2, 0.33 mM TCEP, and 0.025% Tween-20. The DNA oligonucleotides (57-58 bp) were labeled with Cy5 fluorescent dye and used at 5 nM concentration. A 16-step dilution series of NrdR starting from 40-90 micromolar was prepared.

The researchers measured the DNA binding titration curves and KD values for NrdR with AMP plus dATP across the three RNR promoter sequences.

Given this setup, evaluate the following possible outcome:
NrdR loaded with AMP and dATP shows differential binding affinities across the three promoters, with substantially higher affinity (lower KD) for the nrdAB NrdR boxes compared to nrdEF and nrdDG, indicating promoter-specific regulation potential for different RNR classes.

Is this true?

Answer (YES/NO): NO